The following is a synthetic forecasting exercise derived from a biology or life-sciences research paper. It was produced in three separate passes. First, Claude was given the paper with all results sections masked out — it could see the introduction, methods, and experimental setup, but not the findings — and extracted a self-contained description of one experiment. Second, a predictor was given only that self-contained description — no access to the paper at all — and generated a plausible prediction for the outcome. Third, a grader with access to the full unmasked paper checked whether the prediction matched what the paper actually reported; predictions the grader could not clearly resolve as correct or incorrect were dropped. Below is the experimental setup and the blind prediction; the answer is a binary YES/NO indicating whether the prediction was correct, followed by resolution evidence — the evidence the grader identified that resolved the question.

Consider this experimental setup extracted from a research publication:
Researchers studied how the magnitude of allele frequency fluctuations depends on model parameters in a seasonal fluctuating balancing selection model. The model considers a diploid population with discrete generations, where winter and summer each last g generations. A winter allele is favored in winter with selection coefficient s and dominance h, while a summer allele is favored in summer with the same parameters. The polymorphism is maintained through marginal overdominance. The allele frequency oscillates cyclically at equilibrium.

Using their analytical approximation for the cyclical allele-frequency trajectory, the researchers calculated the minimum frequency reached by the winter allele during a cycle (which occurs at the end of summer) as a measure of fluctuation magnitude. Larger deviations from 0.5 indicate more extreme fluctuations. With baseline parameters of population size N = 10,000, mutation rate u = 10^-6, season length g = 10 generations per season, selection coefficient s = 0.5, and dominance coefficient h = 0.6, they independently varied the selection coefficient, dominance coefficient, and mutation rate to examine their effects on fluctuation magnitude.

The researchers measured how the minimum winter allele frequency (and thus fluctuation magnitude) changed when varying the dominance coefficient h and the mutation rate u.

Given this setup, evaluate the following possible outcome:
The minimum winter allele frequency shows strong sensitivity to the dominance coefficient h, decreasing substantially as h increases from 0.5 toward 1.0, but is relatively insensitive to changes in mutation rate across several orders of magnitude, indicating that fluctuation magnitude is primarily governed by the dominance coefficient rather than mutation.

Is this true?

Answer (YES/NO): NO